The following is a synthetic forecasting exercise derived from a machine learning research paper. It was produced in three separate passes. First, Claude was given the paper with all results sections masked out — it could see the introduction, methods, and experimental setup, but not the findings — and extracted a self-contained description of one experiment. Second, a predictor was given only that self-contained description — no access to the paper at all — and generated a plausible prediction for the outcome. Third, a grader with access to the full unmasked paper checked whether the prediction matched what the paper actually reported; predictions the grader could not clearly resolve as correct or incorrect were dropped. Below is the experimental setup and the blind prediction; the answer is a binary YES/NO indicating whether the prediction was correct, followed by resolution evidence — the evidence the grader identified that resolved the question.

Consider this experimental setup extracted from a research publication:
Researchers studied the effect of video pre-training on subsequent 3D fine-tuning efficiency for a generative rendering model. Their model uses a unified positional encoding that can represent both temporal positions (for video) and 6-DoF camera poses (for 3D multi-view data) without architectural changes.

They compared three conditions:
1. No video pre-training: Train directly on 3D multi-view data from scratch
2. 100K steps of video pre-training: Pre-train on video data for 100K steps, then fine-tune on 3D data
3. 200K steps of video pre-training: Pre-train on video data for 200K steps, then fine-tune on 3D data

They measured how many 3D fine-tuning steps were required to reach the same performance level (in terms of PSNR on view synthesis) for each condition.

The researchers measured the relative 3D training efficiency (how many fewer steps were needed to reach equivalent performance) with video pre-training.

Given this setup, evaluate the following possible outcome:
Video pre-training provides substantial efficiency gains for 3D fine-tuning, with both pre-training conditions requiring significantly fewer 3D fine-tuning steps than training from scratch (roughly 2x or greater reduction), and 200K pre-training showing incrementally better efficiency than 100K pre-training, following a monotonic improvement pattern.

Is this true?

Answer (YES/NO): NO